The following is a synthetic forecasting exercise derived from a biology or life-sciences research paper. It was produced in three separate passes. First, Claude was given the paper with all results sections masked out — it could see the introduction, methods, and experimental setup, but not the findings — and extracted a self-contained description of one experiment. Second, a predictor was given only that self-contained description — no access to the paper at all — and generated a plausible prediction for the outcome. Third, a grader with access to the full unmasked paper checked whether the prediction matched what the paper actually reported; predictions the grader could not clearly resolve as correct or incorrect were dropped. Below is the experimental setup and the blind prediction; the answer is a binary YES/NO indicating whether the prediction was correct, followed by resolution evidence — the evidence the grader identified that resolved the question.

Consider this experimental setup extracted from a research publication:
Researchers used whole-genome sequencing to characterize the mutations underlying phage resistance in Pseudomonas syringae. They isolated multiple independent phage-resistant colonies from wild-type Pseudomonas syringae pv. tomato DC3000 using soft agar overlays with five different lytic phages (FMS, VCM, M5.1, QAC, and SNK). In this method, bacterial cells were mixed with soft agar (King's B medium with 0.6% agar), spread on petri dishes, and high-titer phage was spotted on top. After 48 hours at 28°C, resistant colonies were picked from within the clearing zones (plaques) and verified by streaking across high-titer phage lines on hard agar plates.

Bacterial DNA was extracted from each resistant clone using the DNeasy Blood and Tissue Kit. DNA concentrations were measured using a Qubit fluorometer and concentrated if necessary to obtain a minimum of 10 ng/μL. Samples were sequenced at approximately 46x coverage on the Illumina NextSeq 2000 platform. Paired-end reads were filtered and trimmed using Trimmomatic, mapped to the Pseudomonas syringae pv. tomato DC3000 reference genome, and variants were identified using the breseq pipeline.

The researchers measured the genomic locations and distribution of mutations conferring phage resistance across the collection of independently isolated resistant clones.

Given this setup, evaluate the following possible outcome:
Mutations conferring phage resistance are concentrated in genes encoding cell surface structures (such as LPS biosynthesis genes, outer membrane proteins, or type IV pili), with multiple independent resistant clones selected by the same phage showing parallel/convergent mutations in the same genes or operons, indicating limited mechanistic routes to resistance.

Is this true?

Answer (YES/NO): YES